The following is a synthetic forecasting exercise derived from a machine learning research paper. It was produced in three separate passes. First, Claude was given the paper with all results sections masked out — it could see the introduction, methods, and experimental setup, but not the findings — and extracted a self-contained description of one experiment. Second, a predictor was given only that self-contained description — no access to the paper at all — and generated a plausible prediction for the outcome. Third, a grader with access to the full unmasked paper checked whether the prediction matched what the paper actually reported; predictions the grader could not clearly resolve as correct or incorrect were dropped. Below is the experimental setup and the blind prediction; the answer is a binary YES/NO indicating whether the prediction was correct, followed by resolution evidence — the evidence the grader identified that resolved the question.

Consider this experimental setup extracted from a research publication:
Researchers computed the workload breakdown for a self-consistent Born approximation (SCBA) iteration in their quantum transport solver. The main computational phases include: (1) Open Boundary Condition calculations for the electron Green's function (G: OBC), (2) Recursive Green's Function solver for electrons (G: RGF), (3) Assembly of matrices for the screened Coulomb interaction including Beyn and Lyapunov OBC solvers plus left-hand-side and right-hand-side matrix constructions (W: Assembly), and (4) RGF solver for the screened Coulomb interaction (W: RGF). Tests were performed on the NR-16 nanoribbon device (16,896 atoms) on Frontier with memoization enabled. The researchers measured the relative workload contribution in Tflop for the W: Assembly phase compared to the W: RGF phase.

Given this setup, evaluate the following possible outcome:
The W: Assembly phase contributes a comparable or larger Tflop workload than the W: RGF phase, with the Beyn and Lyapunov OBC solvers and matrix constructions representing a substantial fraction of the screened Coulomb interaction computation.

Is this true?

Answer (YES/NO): YES